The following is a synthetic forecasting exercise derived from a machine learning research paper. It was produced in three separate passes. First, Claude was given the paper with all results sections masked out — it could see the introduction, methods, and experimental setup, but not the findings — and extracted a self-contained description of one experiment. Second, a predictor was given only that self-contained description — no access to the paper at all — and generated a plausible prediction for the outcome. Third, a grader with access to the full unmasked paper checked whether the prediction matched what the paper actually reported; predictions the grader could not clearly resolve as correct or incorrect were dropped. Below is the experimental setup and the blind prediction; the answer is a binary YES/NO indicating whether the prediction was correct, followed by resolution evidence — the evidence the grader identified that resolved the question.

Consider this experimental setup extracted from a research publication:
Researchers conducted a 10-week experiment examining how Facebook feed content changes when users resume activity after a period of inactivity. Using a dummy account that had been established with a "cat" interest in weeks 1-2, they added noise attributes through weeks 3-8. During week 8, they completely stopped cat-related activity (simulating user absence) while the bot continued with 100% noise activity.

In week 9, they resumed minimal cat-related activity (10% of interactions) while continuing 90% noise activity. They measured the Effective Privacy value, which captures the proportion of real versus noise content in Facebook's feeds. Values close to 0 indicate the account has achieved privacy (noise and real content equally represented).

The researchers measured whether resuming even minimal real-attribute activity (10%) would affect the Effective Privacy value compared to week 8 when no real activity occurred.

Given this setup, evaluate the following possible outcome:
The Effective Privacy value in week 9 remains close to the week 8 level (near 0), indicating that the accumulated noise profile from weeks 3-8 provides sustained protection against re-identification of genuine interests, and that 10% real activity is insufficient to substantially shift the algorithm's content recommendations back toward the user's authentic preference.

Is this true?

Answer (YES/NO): NO